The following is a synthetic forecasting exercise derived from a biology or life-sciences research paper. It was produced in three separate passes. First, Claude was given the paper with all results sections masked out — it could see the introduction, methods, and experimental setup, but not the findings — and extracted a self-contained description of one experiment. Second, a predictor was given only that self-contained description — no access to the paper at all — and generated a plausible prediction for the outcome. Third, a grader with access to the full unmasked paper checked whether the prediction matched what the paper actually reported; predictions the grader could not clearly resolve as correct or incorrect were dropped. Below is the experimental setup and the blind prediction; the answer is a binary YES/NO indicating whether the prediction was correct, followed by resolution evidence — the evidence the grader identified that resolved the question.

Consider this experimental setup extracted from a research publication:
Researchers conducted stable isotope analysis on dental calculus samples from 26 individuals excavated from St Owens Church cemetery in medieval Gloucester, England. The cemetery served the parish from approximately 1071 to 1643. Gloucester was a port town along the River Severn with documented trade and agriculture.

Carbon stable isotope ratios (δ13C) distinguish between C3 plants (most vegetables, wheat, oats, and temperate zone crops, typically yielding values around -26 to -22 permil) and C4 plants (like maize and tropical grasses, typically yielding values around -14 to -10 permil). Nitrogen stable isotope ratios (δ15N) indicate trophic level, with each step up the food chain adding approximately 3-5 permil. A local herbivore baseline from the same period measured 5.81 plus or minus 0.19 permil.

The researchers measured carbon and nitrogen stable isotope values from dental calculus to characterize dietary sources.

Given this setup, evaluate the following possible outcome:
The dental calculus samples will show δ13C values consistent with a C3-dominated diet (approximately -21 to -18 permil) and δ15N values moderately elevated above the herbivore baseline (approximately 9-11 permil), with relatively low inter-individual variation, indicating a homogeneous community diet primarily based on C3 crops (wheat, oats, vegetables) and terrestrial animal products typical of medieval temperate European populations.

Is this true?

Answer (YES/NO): NO